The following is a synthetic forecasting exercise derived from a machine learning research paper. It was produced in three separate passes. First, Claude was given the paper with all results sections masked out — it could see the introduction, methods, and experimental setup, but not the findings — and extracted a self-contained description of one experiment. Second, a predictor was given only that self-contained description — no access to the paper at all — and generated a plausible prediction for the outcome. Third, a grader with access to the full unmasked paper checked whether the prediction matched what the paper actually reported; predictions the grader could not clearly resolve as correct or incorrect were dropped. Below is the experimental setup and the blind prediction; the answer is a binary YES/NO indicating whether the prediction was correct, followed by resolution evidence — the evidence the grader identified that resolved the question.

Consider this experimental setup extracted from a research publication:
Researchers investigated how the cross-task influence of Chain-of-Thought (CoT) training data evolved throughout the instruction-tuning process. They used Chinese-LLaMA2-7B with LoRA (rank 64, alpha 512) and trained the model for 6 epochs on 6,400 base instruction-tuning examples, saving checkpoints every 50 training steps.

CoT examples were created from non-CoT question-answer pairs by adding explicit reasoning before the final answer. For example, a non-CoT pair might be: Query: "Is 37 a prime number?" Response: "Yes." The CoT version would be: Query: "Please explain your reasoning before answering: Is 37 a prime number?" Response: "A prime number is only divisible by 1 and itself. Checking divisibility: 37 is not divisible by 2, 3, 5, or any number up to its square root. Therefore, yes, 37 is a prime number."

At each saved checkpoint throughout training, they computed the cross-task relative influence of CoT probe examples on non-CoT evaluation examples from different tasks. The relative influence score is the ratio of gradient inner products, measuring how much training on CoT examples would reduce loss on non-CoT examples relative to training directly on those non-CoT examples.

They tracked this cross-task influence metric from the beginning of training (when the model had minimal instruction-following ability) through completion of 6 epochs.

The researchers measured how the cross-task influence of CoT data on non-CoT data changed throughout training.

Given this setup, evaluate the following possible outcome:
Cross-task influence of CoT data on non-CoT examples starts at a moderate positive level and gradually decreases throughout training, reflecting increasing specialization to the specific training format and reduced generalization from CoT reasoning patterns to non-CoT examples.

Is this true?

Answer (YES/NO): NO